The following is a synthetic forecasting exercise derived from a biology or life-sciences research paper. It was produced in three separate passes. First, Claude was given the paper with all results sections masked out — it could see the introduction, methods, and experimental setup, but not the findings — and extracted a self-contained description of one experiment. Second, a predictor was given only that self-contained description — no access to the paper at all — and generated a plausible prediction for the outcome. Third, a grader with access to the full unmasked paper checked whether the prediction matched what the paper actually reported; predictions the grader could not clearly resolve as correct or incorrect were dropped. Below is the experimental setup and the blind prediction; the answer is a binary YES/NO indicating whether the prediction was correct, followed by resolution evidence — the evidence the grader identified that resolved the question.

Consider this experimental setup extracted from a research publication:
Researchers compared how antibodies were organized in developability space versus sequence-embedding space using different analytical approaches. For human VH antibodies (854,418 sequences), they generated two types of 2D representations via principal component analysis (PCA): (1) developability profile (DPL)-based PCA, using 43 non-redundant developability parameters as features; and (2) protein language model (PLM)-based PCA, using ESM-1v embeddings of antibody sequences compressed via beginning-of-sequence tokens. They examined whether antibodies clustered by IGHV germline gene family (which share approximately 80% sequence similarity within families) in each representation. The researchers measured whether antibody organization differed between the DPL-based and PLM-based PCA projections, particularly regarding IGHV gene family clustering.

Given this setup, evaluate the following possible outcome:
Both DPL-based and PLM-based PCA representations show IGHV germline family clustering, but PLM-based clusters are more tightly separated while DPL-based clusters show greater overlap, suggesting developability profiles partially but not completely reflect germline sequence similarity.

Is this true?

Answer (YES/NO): NO